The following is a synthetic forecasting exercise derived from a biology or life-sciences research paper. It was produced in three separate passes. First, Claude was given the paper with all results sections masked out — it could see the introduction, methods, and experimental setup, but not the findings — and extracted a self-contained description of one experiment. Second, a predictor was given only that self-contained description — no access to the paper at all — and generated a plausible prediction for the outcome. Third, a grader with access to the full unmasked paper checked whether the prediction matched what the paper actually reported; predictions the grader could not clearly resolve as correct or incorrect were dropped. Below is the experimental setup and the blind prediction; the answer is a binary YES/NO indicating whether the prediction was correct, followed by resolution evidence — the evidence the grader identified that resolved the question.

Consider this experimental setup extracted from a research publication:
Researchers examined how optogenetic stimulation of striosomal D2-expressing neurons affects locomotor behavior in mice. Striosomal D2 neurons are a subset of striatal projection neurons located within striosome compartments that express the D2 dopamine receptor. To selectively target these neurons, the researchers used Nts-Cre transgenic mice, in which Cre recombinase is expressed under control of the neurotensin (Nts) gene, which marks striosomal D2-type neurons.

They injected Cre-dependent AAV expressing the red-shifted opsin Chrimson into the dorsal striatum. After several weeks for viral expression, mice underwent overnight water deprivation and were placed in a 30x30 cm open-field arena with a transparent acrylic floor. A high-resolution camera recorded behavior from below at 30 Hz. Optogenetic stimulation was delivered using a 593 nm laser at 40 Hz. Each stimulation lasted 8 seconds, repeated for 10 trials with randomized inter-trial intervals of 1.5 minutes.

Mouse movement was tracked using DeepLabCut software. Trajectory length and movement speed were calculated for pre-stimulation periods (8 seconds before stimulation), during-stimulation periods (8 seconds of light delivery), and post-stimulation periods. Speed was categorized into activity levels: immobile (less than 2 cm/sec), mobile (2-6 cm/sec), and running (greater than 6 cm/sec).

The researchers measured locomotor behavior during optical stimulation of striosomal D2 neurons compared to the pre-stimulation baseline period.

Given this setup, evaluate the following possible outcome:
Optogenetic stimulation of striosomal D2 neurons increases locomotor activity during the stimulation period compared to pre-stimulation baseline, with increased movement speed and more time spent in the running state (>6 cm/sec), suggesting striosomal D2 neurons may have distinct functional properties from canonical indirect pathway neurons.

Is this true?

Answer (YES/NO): YES